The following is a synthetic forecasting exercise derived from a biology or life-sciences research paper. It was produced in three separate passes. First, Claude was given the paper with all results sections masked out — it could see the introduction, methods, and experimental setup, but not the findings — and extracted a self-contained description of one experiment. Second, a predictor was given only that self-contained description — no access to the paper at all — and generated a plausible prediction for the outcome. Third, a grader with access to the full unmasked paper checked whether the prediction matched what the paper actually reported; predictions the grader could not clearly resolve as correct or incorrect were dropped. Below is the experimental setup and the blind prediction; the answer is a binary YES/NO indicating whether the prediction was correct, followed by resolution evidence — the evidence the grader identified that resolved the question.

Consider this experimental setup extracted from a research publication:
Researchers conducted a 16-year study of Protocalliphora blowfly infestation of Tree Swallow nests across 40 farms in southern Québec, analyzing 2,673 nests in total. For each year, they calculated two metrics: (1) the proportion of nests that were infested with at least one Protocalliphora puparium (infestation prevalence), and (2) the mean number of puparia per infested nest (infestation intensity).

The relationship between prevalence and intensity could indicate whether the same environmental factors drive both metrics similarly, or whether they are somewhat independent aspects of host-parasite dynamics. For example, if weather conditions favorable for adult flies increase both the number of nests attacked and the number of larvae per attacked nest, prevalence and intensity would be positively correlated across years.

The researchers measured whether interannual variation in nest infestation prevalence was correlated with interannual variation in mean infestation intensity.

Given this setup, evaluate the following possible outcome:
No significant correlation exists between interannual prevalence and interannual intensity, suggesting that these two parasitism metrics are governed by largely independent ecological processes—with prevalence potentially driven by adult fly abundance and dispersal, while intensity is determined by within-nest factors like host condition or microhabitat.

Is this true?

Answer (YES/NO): NO